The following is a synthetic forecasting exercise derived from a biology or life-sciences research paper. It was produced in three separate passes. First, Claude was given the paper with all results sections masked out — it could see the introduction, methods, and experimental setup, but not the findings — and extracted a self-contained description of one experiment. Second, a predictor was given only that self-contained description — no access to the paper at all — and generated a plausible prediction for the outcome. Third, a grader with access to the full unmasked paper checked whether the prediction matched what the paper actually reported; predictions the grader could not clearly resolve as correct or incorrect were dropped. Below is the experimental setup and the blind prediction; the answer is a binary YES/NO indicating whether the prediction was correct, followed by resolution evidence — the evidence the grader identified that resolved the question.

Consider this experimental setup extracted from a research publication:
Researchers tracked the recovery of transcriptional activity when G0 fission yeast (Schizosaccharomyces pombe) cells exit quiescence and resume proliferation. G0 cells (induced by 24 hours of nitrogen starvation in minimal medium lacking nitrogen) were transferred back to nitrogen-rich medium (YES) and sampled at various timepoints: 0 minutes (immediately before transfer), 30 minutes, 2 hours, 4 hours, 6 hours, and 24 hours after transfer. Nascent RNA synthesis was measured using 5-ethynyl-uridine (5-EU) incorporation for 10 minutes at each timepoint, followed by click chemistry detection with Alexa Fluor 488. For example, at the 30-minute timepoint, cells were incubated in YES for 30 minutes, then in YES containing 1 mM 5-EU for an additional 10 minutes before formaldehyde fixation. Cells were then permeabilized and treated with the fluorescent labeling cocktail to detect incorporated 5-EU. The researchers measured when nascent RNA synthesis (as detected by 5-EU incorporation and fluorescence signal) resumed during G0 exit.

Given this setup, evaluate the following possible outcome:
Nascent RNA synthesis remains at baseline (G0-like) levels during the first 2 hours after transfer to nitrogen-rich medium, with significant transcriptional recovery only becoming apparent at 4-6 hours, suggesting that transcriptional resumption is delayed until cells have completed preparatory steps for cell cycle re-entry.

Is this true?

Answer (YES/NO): YES